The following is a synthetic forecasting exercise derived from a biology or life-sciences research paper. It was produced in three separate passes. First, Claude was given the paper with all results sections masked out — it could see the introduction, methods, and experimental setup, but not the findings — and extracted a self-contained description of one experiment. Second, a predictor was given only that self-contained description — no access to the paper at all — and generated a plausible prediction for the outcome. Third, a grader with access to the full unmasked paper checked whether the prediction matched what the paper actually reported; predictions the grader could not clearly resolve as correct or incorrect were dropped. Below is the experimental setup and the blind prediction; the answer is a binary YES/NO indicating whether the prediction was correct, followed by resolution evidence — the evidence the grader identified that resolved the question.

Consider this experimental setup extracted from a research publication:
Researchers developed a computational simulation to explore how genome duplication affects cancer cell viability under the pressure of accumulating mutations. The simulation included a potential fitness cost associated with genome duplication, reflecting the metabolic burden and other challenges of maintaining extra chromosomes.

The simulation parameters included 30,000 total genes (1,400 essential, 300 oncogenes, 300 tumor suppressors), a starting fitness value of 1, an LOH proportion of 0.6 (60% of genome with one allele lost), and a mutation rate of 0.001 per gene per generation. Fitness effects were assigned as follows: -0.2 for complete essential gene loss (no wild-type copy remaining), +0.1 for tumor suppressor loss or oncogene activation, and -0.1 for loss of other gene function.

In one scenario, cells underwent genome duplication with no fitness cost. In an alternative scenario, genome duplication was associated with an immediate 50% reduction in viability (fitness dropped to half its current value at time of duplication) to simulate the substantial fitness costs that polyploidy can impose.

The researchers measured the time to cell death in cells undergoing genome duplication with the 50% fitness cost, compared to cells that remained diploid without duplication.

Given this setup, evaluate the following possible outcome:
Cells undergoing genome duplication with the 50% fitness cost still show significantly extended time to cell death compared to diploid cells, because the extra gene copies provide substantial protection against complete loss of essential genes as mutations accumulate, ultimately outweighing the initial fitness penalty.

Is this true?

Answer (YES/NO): YES